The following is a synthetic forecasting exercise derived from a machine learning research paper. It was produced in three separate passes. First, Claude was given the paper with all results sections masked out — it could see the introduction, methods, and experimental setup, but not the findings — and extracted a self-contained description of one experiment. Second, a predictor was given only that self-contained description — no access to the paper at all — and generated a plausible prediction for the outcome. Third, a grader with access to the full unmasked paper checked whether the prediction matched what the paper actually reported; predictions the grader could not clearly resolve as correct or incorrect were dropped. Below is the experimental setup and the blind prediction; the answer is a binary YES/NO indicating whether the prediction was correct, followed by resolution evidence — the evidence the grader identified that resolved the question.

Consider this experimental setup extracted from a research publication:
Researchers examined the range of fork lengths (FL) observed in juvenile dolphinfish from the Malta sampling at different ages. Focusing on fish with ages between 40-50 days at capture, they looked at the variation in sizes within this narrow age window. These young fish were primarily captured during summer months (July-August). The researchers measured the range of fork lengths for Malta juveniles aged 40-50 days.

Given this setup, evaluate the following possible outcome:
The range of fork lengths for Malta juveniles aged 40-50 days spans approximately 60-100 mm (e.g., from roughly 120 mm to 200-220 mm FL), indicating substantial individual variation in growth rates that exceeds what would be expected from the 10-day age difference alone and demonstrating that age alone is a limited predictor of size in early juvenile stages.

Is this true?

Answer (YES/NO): NO